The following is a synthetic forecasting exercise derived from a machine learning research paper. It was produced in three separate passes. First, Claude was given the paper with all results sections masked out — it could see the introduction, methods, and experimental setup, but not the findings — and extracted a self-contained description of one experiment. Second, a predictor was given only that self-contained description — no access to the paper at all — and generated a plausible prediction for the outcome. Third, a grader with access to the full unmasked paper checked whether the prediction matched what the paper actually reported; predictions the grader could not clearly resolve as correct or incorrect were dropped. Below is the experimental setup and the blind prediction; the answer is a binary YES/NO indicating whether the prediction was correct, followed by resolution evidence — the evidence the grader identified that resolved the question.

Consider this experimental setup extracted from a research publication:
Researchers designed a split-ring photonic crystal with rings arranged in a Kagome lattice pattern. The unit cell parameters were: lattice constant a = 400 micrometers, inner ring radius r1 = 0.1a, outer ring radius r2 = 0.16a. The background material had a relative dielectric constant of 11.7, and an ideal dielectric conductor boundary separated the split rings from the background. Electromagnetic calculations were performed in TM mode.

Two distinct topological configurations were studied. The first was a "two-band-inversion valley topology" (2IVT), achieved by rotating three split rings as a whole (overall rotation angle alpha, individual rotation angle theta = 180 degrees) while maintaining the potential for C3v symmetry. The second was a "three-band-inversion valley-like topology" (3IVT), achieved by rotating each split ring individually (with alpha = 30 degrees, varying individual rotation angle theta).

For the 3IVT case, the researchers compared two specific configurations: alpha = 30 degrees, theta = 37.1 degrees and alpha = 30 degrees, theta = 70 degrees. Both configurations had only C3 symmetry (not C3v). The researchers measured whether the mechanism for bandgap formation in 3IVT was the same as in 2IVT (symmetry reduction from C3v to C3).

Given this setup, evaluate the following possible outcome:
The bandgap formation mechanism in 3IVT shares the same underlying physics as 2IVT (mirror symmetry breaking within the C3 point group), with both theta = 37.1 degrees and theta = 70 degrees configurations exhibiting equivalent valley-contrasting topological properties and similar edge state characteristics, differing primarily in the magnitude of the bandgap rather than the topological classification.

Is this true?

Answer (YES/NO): NO